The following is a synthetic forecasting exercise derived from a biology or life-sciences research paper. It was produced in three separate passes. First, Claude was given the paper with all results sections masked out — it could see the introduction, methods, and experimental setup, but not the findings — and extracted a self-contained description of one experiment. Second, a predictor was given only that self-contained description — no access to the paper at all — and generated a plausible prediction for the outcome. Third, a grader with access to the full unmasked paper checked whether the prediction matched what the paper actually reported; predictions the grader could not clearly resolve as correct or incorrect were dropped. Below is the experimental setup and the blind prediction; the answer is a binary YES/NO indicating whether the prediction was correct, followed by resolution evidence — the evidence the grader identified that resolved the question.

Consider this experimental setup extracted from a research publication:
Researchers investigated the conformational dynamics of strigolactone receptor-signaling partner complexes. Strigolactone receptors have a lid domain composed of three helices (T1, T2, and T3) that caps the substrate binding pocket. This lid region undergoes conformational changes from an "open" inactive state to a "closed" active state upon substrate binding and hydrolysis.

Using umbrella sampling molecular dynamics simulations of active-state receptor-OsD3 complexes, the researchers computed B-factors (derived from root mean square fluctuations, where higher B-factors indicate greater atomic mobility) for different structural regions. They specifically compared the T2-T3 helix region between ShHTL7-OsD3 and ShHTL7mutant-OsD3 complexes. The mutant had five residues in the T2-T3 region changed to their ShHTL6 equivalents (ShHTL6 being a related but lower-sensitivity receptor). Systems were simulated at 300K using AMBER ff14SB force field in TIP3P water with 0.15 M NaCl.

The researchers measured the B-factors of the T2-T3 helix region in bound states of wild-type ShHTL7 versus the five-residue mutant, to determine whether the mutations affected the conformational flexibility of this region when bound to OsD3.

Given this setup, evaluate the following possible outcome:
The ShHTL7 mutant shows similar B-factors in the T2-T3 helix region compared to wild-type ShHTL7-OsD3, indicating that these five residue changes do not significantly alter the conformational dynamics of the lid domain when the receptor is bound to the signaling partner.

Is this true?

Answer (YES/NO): NO